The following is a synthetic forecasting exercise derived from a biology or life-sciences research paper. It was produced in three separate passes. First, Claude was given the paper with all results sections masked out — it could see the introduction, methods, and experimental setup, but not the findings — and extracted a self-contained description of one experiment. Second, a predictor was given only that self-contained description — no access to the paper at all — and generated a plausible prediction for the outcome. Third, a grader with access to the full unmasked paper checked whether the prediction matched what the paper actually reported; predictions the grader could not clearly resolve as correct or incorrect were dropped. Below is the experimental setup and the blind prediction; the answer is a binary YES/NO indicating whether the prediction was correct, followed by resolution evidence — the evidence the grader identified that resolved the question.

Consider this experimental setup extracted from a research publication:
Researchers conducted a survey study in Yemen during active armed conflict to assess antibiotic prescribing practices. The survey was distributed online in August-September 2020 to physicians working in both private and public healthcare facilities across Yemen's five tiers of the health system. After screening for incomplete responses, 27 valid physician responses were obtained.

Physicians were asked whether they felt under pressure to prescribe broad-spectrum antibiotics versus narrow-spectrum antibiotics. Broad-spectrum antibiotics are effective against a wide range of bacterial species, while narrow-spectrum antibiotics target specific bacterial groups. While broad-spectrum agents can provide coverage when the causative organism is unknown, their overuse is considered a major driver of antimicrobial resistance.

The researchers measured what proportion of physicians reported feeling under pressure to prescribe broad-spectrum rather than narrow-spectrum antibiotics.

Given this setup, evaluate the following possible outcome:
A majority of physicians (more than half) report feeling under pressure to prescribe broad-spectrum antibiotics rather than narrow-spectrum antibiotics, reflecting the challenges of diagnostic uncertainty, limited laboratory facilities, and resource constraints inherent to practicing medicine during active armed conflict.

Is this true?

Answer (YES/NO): YES